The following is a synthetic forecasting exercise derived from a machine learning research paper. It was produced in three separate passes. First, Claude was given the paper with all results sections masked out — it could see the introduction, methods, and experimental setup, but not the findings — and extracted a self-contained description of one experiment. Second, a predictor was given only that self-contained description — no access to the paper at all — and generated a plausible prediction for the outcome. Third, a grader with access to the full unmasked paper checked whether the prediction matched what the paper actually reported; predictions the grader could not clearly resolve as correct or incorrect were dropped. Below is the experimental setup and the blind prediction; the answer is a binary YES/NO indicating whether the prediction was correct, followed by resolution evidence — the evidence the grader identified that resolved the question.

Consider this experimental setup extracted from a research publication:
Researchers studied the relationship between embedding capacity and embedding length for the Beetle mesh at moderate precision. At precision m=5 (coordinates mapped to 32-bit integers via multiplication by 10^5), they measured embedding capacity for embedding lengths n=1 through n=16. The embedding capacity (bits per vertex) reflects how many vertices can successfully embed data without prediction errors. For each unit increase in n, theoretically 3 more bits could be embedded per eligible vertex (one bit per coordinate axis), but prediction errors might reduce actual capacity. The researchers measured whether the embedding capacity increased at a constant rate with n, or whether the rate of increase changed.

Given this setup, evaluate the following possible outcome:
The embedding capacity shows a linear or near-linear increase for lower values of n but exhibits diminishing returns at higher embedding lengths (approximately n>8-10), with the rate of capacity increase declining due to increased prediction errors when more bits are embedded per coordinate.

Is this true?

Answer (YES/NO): NO